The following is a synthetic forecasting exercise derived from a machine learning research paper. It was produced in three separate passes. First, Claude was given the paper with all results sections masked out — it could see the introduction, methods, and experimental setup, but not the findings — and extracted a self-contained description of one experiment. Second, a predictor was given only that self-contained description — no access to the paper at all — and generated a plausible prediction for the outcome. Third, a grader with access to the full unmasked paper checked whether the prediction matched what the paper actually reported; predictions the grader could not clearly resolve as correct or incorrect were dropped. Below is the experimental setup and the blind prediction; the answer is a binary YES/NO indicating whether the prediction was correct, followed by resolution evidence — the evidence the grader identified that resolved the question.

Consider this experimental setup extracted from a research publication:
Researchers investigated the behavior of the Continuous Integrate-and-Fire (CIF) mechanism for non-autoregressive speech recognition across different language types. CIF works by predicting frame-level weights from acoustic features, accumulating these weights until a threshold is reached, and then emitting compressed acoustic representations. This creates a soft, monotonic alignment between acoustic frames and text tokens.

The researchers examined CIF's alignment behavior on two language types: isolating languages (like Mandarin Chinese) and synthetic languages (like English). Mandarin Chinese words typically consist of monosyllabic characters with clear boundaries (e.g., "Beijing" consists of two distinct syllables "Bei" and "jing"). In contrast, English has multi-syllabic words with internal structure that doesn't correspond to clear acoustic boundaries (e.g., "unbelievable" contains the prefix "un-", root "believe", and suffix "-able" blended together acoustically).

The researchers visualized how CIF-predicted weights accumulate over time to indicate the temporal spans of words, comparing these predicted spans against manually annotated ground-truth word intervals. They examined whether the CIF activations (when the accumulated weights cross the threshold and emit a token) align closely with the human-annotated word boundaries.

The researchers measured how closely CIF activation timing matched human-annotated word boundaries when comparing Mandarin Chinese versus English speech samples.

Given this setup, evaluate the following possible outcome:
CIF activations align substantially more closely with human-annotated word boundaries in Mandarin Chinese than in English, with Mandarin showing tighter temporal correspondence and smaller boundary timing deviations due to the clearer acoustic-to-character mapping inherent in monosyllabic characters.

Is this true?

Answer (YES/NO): YES